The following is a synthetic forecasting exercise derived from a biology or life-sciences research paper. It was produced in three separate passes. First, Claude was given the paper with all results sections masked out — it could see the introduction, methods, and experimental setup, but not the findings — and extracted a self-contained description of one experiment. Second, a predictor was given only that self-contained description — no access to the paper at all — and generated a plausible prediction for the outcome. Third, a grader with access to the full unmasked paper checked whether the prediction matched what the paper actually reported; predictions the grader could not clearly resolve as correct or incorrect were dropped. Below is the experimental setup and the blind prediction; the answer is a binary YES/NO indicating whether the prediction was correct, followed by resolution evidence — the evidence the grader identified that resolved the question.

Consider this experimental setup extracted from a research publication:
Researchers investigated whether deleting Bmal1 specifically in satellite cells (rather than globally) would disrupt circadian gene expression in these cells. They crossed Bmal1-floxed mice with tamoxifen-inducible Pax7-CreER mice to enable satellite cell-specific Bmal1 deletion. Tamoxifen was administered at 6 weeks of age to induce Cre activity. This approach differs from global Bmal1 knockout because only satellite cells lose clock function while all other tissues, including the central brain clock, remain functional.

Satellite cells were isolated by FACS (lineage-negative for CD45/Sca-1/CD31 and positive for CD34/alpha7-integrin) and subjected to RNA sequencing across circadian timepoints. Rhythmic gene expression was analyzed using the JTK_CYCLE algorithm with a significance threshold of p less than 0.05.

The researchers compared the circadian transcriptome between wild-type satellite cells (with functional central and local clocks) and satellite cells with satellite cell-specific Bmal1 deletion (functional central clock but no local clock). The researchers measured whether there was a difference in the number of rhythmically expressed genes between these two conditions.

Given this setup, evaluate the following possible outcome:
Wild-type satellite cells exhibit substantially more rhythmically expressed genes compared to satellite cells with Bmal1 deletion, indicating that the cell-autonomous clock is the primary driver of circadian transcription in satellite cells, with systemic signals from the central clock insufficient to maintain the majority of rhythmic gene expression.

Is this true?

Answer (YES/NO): NO